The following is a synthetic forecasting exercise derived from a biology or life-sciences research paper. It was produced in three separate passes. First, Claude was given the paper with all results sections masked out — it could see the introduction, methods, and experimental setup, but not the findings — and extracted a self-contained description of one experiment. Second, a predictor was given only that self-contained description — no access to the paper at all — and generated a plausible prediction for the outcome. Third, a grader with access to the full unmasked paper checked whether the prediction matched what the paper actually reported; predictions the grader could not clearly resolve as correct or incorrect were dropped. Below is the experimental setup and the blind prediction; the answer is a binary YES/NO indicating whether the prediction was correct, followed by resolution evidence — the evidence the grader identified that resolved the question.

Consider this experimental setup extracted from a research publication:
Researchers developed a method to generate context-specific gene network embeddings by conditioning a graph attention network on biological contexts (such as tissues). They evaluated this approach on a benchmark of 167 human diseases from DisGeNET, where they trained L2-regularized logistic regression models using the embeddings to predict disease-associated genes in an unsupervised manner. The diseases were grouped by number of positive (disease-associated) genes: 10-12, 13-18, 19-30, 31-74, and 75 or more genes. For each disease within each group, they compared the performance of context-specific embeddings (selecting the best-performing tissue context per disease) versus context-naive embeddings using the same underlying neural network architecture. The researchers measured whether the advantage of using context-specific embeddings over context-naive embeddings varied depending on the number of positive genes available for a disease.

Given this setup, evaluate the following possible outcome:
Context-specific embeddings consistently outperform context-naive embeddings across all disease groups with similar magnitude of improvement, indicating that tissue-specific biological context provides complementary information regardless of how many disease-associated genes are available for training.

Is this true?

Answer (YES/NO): NO